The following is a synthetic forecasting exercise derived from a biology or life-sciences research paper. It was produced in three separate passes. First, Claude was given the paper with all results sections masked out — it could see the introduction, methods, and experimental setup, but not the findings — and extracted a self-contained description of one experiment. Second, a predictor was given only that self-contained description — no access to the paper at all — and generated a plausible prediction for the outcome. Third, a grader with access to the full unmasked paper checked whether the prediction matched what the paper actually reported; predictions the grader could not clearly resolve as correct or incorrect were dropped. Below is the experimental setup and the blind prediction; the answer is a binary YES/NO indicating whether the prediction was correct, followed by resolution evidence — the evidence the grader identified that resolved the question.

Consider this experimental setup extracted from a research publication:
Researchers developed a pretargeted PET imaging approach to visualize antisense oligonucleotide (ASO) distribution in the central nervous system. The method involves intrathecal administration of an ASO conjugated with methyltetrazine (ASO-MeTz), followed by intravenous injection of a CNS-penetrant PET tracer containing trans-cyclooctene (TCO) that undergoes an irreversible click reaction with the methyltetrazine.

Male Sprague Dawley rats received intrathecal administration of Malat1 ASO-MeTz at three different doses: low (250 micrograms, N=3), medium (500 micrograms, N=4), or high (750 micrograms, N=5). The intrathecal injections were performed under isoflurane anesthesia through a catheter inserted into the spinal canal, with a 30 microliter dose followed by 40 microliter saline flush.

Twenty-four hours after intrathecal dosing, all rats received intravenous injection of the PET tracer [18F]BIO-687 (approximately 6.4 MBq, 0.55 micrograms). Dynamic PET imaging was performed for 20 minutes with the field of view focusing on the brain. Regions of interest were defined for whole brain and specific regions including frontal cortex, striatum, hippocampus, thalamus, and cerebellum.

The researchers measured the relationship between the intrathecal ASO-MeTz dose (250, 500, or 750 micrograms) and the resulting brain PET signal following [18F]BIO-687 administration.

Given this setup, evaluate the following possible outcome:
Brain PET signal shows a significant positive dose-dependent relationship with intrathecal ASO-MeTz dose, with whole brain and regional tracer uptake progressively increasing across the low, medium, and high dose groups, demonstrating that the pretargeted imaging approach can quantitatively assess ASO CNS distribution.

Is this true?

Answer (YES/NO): YES